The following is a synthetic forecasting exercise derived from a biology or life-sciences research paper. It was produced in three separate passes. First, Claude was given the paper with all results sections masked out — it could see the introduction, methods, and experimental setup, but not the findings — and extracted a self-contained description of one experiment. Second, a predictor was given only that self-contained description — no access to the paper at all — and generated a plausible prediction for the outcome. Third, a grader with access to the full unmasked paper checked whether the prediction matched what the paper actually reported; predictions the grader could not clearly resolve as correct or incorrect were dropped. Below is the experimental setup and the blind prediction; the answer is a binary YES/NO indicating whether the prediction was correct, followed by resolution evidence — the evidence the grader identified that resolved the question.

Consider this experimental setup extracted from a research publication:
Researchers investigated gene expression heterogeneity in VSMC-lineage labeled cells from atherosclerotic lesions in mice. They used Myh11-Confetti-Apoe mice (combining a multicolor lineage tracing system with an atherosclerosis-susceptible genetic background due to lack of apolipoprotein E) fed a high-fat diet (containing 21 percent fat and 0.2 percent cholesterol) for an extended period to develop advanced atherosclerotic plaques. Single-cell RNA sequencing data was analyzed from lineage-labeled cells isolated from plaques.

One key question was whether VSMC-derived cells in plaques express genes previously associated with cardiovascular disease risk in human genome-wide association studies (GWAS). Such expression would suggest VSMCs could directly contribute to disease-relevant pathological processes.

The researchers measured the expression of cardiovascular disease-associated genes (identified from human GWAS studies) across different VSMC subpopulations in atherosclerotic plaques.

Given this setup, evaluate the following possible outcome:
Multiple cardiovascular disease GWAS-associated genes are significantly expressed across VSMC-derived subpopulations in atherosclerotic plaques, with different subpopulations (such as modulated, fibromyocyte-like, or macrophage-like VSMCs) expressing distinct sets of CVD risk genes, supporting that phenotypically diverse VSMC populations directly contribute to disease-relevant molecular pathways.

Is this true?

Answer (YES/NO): NO